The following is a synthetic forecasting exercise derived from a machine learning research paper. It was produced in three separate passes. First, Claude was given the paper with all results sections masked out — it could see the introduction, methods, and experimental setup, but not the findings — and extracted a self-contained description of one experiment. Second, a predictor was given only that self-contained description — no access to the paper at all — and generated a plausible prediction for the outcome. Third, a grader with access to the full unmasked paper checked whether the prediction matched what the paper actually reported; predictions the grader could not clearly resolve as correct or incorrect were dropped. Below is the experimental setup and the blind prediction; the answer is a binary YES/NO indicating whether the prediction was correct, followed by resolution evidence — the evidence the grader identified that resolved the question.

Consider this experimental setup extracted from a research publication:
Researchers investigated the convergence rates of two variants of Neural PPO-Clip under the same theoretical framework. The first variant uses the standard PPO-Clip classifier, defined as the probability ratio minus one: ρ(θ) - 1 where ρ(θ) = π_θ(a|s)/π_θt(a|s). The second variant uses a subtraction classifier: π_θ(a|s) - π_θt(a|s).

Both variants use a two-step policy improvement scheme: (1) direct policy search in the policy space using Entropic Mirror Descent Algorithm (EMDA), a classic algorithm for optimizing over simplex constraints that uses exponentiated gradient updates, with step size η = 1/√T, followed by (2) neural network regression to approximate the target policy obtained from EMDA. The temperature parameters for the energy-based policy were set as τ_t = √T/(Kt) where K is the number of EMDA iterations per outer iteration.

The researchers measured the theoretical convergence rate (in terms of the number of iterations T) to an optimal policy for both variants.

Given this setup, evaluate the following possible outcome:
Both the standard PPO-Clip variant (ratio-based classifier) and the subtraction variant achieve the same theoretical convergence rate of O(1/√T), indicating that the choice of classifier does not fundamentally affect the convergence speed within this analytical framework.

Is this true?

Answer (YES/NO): YES